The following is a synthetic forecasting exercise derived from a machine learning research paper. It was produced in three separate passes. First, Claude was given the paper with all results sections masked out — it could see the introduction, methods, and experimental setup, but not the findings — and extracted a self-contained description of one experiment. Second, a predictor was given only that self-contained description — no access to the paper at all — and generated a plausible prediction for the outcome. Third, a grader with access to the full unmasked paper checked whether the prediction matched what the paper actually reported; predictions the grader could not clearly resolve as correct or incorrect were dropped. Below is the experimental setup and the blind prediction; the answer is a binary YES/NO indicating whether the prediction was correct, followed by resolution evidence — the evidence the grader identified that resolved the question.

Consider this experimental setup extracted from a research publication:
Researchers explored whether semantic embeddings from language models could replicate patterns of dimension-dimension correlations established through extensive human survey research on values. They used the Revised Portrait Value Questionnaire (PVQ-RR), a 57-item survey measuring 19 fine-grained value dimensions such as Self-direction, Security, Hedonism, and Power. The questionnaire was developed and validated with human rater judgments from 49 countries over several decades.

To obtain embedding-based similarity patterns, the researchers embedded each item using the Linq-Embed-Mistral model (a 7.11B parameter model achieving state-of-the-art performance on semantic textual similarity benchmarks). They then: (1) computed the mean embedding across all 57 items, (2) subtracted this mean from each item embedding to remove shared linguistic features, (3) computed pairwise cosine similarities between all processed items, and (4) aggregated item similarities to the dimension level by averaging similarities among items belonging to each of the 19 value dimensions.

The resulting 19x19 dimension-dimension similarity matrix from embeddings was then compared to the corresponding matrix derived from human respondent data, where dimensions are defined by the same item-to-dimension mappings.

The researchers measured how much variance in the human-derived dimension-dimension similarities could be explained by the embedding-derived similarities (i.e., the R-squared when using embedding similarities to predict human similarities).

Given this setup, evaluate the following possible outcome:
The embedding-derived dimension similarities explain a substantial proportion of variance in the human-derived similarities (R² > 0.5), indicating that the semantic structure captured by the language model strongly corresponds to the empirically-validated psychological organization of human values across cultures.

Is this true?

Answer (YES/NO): YES